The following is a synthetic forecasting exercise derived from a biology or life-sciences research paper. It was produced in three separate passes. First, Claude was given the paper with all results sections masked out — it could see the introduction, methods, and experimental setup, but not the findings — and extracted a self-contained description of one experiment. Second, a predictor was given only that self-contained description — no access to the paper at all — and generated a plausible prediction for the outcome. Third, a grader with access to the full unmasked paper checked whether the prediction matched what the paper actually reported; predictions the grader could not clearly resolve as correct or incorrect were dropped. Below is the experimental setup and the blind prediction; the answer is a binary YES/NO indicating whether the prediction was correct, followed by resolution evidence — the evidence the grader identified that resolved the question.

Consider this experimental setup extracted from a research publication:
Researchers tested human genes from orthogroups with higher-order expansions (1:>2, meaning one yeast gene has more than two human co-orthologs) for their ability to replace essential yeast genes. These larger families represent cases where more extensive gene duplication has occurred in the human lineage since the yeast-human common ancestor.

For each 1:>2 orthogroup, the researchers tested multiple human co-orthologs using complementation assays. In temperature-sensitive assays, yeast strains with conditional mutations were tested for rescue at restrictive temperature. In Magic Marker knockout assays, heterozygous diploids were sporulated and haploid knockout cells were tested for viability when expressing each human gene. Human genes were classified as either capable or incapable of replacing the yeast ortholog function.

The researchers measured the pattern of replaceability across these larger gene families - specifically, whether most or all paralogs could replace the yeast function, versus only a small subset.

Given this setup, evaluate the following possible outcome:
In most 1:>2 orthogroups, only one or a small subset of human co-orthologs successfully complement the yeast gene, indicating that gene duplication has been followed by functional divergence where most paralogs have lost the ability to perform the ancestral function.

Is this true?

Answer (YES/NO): YES